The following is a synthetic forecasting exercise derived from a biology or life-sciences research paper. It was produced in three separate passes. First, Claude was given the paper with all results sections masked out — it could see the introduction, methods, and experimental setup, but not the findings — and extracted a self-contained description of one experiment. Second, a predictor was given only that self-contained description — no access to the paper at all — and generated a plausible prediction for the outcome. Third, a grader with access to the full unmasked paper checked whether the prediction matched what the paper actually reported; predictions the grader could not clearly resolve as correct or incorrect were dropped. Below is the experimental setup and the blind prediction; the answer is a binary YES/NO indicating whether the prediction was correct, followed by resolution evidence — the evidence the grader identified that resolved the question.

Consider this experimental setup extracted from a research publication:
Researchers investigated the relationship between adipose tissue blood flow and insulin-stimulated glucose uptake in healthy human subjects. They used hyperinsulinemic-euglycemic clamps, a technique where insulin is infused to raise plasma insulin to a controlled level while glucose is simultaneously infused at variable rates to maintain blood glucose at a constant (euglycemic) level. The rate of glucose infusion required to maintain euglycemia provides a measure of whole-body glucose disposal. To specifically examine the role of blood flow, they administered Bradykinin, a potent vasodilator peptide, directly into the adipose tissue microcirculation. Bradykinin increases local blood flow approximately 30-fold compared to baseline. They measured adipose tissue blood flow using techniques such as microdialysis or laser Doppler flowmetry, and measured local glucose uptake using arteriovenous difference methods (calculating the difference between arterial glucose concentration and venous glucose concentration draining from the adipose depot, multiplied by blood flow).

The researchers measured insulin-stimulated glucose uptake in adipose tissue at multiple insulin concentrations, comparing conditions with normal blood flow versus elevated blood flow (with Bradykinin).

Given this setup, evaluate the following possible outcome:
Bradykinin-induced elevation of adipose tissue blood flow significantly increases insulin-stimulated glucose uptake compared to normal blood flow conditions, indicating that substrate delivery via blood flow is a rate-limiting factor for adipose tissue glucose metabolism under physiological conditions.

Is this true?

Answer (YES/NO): YES